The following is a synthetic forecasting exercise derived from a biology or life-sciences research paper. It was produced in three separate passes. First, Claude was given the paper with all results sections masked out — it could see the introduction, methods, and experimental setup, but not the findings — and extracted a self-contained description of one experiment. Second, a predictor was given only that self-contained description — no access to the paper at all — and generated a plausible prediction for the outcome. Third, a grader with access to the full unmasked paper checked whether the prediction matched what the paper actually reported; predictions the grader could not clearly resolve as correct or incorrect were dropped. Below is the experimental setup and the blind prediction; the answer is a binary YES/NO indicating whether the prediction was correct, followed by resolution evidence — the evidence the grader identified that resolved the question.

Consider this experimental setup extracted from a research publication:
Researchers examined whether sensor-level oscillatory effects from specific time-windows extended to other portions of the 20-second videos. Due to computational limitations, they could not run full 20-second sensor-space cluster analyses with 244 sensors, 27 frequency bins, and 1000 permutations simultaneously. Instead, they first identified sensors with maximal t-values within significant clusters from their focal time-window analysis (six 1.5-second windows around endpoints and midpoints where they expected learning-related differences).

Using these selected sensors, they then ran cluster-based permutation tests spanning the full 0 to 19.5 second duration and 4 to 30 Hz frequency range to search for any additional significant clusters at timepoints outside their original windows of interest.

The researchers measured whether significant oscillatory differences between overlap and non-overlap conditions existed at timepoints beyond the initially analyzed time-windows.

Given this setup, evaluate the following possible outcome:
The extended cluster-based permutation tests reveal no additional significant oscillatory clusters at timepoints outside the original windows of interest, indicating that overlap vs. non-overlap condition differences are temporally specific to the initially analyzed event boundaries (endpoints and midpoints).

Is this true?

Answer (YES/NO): YES